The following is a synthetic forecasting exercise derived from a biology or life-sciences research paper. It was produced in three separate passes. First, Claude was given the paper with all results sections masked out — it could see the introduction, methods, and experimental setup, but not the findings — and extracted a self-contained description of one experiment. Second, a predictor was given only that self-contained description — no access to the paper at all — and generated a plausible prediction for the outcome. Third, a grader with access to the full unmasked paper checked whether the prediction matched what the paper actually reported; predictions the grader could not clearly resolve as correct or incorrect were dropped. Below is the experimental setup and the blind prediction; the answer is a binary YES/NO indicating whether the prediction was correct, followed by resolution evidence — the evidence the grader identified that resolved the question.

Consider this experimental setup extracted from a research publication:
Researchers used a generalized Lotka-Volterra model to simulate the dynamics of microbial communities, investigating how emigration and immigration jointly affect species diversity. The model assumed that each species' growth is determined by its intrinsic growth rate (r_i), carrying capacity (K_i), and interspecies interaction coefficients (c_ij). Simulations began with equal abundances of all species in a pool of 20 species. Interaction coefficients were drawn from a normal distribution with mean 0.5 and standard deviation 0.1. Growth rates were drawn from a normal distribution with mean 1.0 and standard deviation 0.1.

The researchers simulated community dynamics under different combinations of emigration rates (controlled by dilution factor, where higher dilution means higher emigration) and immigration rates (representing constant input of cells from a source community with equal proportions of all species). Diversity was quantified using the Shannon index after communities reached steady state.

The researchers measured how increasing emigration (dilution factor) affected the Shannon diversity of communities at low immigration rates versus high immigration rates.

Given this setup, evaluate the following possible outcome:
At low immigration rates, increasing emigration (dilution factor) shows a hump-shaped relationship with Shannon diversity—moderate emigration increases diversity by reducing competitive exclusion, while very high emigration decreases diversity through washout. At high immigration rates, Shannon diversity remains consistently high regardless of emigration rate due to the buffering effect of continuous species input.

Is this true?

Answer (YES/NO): NO